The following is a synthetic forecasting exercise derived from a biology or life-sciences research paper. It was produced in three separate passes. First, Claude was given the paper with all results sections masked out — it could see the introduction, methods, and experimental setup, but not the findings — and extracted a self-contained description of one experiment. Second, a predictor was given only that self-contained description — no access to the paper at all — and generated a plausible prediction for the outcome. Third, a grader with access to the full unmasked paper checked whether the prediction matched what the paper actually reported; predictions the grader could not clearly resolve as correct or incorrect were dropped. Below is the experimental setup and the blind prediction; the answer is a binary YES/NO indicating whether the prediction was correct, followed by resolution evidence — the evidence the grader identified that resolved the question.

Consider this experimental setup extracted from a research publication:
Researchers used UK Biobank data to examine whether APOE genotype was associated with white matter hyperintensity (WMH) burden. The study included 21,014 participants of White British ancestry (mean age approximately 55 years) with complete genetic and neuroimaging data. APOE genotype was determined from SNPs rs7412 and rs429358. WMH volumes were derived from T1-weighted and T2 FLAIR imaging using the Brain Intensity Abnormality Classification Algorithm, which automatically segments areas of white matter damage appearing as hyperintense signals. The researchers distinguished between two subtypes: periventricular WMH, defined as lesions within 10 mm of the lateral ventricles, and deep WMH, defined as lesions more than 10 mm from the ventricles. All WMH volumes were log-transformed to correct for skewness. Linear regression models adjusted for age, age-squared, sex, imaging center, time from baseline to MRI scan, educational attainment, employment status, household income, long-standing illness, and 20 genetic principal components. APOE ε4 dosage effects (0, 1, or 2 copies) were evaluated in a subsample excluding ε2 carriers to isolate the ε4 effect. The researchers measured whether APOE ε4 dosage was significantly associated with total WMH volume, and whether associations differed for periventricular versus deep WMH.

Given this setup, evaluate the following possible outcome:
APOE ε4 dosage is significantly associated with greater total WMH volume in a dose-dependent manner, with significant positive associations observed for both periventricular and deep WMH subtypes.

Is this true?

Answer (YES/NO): NO